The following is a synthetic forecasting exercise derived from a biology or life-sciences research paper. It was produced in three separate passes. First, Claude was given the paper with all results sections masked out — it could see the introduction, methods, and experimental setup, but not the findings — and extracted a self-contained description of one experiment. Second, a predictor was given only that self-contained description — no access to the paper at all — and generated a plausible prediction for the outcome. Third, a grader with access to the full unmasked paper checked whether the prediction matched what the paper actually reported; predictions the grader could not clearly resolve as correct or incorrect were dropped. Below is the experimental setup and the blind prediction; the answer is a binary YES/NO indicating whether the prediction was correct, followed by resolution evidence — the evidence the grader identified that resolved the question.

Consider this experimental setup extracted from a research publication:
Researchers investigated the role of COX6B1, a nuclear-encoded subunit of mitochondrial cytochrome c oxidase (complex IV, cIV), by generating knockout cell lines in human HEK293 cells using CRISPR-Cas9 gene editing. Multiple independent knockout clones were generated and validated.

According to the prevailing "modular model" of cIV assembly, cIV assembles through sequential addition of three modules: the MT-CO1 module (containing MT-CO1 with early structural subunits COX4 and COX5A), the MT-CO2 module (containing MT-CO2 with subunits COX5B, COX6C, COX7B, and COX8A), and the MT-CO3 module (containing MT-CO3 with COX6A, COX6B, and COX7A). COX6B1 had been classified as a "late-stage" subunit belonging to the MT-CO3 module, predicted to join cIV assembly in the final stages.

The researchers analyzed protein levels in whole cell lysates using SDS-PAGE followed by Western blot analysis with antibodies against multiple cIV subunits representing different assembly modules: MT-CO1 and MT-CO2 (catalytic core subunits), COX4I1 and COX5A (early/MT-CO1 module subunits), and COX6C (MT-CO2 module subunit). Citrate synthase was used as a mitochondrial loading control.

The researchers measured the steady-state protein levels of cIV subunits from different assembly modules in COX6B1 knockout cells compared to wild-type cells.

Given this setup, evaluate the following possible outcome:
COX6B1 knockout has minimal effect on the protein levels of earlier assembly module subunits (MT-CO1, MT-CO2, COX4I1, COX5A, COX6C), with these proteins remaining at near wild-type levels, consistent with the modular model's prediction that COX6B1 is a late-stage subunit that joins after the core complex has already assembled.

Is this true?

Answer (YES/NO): NO